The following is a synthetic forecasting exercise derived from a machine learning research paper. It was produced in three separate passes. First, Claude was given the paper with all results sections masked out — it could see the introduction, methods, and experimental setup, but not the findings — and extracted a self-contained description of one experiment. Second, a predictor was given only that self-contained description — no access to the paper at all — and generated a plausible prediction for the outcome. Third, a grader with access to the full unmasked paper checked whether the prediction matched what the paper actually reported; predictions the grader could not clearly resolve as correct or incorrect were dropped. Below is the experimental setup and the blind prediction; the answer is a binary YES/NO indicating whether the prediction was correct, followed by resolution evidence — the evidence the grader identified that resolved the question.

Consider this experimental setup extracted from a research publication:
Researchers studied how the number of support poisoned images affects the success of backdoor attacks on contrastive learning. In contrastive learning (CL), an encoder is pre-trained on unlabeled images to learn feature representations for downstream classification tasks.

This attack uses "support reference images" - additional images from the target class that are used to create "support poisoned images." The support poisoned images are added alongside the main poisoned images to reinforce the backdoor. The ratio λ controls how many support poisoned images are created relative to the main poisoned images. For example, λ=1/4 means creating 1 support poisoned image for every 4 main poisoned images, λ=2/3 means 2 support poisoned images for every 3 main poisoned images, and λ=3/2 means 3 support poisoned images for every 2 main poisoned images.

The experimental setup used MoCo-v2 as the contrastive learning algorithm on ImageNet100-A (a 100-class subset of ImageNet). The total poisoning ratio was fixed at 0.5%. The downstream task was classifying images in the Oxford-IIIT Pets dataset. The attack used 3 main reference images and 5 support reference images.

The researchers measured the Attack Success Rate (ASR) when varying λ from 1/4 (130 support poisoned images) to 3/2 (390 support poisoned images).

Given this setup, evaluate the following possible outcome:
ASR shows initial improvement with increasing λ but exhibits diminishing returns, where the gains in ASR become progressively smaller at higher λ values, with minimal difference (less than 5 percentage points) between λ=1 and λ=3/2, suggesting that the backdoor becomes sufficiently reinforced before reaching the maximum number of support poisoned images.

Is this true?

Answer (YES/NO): NO